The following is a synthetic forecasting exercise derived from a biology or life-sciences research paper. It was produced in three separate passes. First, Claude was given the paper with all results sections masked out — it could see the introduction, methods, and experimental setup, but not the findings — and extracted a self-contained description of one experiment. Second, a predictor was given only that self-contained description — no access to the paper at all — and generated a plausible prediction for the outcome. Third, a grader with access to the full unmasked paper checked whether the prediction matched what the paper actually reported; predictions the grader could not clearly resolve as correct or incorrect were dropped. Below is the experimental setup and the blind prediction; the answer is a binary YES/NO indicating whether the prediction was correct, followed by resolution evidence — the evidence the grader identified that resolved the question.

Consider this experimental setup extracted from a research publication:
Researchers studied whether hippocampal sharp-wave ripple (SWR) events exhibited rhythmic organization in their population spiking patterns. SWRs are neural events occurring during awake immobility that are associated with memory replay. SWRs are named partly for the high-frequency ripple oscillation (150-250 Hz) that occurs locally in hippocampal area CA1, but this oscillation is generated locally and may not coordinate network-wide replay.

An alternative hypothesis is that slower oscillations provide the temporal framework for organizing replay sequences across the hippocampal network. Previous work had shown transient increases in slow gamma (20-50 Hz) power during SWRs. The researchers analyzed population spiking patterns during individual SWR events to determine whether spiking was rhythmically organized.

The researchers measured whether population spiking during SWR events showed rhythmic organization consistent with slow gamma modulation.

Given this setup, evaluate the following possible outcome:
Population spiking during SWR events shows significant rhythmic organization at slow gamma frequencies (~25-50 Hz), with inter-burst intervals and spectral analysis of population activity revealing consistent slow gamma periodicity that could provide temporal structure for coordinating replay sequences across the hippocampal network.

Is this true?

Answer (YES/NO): NO